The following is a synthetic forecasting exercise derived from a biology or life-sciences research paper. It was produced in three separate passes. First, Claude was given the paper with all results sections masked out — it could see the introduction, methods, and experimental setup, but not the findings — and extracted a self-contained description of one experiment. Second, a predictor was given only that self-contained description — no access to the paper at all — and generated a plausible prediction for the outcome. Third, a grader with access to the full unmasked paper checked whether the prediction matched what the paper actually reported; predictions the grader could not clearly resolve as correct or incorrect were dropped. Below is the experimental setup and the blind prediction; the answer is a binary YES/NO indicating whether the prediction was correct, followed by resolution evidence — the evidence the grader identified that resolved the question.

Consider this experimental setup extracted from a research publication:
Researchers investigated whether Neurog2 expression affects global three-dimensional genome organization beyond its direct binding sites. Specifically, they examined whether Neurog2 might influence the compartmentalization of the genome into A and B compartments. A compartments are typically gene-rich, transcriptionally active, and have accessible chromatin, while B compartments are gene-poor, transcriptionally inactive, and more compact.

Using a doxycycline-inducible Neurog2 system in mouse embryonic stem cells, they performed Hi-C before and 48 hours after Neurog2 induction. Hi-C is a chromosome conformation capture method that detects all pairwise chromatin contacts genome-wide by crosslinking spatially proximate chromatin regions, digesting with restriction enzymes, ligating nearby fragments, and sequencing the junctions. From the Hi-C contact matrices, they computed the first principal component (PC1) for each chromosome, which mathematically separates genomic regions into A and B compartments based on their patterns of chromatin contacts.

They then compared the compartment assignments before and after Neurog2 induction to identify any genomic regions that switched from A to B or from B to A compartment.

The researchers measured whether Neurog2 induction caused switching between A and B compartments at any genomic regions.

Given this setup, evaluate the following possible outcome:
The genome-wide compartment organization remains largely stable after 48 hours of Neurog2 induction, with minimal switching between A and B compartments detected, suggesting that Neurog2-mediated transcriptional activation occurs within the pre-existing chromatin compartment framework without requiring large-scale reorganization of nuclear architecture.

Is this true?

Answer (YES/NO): YES